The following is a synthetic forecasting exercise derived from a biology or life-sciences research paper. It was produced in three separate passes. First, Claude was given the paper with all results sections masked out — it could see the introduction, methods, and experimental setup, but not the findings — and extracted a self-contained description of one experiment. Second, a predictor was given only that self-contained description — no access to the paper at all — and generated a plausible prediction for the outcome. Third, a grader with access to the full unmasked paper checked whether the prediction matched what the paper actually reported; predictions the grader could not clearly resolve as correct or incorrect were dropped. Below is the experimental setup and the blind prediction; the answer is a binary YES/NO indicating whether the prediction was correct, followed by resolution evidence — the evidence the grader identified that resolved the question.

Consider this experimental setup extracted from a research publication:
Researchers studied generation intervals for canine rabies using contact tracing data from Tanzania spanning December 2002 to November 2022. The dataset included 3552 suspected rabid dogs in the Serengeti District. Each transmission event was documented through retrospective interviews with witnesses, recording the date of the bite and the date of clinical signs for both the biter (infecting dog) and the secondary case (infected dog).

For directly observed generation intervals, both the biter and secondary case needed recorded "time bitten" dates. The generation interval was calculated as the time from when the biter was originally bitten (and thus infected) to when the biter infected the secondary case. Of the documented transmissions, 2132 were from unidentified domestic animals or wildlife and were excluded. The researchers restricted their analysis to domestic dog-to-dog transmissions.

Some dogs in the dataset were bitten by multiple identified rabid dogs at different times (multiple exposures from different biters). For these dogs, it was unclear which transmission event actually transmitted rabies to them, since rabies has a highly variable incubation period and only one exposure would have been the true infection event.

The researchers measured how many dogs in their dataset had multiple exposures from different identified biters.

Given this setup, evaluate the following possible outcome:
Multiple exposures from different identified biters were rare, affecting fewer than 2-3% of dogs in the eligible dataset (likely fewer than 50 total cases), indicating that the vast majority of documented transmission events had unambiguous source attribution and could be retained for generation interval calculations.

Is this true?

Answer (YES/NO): YES